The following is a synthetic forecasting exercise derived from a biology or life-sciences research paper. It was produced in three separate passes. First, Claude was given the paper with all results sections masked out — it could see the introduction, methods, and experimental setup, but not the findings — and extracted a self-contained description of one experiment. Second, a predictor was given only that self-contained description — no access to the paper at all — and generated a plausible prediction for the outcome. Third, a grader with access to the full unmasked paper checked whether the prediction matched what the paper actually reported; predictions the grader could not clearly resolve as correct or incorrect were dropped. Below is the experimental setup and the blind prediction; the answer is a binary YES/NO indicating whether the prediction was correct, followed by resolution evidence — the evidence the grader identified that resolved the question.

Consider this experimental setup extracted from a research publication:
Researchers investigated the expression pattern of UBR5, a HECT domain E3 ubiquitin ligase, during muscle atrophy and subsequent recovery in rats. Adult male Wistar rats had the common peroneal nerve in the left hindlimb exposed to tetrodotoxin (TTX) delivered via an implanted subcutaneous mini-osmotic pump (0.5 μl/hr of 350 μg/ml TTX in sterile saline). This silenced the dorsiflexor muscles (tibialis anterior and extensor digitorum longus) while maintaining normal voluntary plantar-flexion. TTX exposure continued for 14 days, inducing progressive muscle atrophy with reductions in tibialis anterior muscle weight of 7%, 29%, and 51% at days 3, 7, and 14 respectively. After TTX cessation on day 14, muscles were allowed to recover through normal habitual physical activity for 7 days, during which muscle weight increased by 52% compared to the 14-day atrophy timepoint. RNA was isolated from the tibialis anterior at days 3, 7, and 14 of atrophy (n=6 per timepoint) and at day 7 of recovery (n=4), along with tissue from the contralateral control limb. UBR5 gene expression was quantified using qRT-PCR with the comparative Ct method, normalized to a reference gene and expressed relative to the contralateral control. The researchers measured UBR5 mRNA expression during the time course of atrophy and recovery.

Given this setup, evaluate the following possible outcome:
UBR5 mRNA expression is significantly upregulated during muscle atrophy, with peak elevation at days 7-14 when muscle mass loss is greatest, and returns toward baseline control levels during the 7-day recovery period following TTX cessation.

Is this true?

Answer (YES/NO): NO